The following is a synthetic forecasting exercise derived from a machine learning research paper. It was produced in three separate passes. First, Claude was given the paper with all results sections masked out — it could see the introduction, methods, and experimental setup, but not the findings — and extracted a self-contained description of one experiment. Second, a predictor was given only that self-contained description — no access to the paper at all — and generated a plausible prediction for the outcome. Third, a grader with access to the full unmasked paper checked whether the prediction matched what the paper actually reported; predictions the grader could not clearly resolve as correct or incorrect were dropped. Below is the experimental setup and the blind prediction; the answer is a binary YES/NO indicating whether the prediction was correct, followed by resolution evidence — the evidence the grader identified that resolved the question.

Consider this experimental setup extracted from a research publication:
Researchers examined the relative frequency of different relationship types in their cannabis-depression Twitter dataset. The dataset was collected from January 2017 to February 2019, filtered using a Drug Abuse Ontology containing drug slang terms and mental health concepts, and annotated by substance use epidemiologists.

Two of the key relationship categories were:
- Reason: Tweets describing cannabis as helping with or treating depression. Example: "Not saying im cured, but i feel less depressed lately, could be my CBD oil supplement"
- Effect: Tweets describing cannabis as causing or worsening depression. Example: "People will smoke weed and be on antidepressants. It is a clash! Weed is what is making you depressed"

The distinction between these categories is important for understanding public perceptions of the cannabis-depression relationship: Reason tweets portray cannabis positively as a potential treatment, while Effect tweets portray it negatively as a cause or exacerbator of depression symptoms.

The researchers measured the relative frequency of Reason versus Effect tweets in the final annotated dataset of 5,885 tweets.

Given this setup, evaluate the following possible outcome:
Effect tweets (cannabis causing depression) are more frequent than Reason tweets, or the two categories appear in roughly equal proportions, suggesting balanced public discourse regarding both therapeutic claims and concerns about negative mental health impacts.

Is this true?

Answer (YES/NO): NO